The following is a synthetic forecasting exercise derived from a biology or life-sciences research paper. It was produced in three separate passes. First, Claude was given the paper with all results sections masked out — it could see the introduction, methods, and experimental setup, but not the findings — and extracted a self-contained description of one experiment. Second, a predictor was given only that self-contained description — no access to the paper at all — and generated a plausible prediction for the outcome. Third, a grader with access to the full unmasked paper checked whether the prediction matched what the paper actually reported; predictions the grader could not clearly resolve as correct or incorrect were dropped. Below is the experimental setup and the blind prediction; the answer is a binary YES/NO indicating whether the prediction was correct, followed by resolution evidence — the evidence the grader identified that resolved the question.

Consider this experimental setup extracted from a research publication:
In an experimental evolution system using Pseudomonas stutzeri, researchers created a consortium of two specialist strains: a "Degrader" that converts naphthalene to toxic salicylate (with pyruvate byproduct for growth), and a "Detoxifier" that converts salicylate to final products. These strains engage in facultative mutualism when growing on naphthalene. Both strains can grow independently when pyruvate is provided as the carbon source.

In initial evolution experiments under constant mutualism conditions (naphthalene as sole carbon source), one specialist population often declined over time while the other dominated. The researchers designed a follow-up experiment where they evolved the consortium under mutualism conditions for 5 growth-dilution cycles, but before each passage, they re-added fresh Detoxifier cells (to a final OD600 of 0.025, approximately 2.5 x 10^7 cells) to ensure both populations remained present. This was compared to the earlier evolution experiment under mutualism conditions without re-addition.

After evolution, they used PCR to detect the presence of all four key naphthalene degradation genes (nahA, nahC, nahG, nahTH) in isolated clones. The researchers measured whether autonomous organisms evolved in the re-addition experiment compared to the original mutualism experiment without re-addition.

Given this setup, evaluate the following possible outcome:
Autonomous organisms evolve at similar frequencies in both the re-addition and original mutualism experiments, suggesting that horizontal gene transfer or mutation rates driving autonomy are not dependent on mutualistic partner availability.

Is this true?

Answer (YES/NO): NO